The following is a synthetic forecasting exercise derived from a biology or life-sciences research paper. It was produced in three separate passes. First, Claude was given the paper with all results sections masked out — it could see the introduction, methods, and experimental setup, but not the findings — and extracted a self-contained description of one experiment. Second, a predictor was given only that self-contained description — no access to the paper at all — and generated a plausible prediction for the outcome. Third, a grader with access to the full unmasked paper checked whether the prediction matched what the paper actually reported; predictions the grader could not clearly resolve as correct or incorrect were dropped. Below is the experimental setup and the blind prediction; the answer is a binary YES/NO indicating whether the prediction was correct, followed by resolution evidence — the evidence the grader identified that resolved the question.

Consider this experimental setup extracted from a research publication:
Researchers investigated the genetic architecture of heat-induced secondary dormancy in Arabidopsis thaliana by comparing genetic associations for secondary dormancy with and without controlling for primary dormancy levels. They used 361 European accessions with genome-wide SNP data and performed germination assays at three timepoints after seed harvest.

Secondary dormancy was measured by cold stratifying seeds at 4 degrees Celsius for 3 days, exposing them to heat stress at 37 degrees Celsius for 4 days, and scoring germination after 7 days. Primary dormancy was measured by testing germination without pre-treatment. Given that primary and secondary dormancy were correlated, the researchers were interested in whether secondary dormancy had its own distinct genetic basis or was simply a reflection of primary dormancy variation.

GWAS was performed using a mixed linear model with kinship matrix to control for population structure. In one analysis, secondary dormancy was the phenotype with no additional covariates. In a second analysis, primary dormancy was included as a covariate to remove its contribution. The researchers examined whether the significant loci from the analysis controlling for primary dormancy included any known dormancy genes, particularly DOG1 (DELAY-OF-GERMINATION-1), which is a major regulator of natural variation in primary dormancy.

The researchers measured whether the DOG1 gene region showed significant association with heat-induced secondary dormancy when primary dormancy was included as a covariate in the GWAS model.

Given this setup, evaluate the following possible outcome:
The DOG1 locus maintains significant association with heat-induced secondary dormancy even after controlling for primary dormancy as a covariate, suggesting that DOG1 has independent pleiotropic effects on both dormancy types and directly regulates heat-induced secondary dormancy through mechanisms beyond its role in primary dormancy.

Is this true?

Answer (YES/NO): NO